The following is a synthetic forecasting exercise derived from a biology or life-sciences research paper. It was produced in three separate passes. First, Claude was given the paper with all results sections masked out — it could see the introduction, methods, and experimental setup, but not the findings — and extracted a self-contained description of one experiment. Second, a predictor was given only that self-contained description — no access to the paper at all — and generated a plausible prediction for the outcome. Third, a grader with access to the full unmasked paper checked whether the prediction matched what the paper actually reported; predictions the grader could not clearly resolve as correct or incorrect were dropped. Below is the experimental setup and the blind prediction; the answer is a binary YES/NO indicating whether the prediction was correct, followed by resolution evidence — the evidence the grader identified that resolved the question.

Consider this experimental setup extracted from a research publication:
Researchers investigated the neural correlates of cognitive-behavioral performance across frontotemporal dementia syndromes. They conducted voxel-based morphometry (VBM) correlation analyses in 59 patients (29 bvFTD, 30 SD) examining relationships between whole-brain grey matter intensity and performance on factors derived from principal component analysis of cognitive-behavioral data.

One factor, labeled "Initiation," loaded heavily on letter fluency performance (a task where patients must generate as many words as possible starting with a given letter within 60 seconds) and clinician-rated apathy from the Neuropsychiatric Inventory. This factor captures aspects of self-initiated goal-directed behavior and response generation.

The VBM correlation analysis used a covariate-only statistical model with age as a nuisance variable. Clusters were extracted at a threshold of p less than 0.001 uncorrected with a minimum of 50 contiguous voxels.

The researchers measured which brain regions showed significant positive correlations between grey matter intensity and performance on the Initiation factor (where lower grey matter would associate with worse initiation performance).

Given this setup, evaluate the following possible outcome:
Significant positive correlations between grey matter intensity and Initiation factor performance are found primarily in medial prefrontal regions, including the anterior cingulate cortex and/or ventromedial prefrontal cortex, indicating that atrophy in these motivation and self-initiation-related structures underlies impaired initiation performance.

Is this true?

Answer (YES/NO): NO